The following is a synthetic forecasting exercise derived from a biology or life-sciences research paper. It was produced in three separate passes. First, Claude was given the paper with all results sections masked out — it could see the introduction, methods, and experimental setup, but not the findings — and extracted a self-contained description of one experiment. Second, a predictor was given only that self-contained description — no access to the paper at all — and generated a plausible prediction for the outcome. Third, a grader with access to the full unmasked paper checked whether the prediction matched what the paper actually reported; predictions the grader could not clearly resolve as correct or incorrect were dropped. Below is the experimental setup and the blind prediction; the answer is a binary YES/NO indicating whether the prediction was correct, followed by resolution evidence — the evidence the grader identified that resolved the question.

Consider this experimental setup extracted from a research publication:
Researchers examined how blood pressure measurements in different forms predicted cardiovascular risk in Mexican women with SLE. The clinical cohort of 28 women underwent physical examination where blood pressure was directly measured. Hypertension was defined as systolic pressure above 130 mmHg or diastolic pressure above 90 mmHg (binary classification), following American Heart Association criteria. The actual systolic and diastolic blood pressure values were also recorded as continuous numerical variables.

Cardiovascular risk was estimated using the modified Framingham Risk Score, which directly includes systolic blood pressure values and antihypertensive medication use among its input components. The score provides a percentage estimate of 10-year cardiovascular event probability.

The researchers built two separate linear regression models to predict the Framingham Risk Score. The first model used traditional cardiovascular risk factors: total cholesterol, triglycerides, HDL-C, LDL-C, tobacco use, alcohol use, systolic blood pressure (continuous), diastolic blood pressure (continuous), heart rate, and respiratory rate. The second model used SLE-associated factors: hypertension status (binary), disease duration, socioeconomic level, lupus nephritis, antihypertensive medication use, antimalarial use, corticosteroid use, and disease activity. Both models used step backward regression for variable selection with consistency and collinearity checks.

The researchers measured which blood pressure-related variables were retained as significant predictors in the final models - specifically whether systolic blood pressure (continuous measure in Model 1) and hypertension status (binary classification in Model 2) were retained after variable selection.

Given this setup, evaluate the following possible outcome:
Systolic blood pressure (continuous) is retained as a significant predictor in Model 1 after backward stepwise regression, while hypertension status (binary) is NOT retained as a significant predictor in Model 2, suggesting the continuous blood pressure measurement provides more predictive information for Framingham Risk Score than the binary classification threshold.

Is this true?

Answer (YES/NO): YES